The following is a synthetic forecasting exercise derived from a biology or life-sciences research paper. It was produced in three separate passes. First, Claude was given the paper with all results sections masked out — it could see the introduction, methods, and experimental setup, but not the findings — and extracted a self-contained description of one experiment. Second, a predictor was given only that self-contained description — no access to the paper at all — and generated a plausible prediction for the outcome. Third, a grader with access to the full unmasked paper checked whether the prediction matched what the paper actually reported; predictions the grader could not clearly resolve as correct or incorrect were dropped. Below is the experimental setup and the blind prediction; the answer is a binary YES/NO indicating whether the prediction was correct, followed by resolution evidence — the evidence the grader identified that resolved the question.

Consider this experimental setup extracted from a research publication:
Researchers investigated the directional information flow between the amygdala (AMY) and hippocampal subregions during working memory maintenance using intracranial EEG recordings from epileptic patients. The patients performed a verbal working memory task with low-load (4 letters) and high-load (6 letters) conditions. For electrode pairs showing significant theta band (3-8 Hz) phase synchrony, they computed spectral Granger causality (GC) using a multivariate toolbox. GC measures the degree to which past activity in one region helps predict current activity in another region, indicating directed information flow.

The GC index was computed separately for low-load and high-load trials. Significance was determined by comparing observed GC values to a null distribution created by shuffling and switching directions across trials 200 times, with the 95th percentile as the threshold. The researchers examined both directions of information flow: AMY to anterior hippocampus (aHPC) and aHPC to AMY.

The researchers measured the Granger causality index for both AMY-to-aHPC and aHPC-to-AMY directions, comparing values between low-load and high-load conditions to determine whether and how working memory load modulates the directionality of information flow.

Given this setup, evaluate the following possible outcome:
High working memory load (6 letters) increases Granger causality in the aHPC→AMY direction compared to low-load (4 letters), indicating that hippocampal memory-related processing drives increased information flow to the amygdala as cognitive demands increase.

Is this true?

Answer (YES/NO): YES